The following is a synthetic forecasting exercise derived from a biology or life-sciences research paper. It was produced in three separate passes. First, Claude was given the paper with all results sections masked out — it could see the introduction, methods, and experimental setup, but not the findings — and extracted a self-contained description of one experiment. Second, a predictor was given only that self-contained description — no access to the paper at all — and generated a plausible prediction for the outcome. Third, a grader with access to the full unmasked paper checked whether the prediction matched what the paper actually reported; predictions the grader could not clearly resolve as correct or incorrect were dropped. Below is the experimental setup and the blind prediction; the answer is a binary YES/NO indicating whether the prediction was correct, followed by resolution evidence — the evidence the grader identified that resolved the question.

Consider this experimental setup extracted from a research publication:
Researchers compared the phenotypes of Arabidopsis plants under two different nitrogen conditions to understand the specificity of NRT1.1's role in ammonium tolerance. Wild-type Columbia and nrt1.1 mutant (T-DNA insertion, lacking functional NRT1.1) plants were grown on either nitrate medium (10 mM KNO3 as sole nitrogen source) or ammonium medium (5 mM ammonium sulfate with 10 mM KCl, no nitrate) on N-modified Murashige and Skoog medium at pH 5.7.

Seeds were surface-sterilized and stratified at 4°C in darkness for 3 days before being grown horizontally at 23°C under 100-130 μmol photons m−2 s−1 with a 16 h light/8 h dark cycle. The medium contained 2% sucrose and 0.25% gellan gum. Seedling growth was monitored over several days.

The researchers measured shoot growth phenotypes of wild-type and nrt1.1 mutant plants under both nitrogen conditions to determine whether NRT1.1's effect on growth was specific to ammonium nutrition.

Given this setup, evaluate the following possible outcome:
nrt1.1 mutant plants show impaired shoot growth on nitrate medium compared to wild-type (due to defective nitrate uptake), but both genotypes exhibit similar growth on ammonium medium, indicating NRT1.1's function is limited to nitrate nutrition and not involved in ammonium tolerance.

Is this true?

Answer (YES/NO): NO